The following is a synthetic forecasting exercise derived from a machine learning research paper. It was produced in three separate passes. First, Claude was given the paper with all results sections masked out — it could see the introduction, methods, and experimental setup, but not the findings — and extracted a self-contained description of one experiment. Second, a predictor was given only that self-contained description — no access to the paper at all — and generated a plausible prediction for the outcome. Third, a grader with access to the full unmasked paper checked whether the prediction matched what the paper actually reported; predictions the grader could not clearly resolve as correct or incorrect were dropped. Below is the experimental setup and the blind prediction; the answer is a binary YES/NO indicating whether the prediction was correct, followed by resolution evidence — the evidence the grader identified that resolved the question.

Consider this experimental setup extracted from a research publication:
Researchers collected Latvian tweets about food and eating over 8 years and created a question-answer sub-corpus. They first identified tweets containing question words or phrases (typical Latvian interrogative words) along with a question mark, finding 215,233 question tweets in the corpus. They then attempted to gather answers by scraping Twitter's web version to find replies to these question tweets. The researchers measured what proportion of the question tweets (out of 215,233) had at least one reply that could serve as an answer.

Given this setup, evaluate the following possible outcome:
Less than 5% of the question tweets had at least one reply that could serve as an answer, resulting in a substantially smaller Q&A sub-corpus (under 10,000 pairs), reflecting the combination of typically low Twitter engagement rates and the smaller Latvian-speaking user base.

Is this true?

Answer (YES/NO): NO